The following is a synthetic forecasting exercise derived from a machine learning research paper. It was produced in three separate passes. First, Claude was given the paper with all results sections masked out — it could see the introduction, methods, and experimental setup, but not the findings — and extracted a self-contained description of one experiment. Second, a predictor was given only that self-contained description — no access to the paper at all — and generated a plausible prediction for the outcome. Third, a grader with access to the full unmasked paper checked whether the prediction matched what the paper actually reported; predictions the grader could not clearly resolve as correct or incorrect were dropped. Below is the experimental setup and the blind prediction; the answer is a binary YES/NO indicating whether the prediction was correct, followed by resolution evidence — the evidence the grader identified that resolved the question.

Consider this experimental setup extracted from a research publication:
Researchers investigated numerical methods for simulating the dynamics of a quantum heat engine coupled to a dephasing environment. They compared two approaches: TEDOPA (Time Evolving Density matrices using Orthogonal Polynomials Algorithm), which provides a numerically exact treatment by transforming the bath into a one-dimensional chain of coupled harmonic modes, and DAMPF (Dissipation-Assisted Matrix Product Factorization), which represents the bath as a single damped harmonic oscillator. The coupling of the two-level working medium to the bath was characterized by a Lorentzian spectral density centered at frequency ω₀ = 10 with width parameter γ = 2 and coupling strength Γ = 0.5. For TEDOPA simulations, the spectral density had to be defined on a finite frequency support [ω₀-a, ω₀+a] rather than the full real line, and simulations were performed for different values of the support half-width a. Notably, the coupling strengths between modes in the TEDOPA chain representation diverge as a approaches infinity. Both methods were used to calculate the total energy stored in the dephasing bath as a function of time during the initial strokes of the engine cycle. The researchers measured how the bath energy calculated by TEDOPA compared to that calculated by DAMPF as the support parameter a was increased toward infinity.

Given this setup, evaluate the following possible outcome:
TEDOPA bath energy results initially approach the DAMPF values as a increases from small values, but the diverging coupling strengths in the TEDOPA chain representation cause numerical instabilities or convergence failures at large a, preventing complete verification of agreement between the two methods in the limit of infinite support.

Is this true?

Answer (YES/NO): NO